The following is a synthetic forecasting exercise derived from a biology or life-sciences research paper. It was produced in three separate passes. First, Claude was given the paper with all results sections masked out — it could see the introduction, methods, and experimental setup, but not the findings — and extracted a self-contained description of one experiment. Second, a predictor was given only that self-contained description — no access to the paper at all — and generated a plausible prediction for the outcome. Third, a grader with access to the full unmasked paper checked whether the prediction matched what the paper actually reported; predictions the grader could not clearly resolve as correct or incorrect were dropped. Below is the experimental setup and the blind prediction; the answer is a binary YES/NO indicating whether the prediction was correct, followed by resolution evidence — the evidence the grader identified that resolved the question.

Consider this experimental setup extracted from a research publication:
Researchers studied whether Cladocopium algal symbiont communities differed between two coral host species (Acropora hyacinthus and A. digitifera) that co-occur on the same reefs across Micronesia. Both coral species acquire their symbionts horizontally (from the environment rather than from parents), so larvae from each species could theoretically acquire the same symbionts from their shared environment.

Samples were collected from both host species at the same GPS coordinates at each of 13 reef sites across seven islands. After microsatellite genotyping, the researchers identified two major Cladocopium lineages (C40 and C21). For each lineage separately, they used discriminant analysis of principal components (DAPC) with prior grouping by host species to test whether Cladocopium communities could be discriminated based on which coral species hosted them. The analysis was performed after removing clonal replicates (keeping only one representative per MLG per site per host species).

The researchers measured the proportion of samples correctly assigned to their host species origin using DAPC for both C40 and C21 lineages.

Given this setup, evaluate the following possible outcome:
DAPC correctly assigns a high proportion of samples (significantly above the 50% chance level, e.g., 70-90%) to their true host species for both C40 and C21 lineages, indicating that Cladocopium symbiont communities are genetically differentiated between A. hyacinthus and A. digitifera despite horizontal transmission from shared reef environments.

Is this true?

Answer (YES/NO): YES